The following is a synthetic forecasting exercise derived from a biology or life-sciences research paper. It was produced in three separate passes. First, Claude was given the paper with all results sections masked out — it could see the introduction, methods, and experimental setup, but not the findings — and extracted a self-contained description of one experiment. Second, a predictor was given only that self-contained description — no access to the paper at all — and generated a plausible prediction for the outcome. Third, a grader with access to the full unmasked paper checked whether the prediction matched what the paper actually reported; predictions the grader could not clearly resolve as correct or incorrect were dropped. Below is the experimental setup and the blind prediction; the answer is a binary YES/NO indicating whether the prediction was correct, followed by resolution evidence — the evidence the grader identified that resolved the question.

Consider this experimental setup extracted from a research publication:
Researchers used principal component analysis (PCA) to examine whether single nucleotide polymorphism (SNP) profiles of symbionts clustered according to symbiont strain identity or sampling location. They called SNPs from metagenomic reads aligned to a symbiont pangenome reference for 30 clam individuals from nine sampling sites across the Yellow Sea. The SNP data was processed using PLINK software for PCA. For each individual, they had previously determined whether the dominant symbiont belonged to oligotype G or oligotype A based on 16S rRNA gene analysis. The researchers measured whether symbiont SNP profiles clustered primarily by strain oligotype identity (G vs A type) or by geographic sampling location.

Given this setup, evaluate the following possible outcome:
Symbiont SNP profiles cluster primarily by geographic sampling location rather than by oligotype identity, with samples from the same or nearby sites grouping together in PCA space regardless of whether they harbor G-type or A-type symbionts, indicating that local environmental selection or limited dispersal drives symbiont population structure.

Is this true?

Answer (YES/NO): NO